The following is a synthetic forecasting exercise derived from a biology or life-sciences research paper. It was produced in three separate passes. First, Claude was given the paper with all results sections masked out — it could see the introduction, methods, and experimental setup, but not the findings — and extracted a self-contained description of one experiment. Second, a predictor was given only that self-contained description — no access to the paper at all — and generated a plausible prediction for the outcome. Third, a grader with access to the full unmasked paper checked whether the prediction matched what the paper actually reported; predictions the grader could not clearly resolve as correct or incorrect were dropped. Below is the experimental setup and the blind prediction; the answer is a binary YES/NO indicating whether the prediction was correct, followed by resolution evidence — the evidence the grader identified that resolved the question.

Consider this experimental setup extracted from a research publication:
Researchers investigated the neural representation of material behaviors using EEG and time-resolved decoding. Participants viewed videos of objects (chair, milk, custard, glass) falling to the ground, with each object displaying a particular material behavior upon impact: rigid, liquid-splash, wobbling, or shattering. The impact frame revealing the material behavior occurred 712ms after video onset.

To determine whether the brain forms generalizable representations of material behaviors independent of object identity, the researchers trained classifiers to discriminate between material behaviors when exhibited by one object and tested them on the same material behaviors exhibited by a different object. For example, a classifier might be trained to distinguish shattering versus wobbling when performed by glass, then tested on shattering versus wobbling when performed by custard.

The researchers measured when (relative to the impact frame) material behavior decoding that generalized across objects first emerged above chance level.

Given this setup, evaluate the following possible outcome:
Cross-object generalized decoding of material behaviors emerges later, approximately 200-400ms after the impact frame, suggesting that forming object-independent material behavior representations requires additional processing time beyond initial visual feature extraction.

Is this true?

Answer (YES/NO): YES